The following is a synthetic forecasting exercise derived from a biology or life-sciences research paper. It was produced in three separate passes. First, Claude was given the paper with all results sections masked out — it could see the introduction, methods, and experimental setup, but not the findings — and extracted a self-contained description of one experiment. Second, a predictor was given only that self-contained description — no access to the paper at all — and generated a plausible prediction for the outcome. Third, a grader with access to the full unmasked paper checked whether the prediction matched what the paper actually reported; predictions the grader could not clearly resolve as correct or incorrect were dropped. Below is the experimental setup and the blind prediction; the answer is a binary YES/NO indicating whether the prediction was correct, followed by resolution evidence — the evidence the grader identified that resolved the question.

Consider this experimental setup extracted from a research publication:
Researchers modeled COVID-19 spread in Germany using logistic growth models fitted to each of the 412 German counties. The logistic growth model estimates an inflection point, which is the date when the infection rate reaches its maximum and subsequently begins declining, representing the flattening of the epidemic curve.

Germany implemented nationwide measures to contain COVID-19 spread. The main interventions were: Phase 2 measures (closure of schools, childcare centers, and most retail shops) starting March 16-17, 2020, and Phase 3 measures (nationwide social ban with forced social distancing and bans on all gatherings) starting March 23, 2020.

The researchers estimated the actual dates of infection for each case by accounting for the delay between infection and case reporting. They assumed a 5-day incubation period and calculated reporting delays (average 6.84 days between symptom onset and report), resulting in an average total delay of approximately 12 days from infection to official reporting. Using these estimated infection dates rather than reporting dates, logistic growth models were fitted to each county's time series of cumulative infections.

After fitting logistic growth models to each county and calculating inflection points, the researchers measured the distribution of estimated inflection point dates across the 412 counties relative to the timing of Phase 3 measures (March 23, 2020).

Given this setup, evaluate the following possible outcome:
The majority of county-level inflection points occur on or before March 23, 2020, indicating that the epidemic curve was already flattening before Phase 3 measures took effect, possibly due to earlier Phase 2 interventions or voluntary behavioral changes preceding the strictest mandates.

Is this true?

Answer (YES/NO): YES